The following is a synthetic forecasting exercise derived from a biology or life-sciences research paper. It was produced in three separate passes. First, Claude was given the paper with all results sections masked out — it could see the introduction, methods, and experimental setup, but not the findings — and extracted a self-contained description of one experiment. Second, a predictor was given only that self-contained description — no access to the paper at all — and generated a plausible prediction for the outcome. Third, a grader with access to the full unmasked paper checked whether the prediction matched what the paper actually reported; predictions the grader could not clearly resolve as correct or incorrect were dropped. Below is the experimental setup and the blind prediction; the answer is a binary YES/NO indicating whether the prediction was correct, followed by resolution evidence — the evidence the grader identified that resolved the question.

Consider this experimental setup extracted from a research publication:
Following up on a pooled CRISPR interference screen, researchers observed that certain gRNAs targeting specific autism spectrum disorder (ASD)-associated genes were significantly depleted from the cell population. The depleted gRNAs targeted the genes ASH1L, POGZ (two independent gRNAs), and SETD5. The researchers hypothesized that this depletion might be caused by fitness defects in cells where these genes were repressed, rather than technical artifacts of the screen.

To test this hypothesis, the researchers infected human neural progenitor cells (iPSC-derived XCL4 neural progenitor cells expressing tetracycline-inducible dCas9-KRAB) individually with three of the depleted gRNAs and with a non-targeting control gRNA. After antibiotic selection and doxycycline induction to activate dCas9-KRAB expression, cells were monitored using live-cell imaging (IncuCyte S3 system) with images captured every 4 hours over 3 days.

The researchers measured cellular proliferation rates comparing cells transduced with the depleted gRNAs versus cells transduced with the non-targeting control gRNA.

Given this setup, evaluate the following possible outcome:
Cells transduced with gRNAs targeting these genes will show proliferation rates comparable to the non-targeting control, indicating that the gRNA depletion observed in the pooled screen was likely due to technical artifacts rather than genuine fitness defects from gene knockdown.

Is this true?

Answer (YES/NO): NO